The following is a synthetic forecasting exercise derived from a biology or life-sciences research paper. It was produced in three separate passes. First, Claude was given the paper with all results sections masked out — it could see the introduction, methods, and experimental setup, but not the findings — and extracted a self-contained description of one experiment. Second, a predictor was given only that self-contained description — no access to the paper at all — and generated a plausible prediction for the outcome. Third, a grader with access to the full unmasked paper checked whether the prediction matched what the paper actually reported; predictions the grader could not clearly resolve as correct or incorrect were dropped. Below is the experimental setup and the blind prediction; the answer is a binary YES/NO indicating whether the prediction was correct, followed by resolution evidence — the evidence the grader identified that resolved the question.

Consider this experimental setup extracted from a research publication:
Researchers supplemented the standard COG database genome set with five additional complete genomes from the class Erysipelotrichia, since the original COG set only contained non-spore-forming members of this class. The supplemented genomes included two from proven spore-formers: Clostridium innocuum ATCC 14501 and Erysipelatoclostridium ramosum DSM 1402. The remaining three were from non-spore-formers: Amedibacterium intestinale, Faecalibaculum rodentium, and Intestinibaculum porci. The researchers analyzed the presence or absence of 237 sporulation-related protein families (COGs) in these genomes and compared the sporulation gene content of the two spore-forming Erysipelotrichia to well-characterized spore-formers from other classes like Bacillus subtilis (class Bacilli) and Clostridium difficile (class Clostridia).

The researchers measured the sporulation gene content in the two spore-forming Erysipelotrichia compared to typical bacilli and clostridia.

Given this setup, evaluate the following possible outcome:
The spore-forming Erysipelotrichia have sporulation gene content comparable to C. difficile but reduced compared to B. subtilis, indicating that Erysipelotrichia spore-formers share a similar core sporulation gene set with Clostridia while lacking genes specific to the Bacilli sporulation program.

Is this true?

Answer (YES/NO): NO